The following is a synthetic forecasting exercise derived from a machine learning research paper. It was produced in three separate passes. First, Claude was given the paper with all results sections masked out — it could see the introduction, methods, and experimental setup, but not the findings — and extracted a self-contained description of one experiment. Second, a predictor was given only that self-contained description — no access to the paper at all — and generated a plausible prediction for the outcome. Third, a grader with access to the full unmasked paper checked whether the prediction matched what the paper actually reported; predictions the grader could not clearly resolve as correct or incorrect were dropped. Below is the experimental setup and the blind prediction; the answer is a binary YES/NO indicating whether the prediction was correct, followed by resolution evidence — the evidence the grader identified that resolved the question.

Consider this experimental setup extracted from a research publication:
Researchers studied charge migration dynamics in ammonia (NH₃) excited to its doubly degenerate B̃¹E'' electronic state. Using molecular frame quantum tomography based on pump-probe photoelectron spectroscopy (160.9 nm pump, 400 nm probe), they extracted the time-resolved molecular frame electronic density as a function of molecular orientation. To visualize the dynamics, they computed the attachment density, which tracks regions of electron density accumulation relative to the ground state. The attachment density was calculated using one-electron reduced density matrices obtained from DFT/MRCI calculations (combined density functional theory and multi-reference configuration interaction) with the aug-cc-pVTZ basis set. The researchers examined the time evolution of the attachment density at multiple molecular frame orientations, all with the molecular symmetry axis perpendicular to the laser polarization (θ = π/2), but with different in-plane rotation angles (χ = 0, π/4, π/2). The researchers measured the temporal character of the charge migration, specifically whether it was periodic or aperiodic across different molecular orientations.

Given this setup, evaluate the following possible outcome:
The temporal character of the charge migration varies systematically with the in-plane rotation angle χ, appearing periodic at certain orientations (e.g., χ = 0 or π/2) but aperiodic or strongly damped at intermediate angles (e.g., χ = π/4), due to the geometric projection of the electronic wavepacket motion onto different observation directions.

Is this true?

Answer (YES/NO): NO